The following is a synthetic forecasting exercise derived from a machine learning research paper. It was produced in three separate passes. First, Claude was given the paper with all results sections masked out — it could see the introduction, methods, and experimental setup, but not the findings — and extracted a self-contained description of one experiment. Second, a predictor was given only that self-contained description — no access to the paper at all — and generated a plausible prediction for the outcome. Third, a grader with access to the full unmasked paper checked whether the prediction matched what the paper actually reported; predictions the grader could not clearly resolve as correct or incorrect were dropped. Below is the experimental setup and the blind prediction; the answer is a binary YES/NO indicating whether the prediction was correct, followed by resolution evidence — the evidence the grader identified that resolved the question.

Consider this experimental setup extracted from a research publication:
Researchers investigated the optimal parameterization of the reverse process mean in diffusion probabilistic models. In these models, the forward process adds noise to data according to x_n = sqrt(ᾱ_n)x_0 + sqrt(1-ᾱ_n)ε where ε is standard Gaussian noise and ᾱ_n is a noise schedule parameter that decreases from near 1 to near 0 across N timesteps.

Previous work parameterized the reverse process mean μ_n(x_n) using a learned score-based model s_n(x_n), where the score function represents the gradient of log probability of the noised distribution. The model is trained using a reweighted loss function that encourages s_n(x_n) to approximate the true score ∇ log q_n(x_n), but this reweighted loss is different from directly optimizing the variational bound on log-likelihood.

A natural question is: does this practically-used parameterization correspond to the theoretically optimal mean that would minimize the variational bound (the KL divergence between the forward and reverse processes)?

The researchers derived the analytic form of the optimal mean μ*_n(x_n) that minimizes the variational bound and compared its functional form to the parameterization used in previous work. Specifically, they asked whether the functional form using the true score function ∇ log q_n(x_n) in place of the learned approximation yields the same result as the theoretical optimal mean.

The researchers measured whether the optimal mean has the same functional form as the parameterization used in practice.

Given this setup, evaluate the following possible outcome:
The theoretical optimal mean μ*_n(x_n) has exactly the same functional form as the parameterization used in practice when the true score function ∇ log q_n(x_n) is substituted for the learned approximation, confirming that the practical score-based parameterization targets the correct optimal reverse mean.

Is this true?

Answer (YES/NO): YES